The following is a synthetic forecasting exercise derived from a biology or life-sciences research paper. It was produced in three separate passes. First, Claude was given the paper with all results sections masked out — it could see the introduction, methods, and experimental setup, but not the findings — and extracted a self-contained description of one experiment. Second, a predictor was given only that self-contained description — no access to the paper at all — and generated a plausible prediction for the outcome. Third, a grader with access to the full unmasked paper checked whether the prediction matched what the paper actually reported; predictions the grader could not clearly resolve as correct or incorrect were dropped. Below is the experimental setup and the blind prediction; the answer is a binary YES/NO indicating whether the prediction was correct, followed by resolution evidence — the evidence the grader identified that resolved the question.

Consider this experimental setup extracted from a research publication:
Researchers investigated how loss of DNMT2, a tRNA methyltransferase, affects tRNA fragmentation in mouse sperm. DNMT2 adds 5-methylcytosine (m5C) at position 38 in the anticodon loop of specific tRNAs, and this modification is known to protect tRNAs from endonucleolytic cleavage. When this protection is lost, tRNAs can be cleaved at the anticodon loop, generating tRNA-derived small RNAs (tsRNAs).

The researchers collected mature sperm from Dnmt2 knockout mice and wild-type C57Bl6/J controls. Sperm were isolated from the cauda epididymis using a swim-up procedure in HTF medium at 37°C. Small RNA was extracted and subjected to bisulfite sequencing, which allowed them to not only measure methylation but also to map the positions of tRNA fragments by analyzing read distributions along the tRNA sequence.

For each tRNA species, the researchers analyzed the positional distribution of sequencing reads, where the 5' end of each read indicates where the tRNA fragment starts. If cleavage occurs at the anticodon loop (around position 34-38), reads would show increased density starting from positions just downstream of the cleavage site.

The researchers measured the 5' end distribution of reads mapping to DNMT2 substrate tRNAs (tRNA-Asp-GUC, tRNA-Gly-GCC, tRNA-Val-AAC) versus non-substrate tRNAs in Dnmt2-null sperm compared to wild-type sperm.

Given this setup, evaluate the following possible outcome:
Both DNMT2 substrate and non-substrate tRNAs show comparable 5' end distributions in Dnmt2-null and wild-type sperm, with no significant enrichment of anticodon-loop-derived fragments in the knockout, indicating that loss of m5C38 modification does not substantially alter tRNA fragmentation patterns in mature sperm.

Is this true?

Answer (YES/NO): NO